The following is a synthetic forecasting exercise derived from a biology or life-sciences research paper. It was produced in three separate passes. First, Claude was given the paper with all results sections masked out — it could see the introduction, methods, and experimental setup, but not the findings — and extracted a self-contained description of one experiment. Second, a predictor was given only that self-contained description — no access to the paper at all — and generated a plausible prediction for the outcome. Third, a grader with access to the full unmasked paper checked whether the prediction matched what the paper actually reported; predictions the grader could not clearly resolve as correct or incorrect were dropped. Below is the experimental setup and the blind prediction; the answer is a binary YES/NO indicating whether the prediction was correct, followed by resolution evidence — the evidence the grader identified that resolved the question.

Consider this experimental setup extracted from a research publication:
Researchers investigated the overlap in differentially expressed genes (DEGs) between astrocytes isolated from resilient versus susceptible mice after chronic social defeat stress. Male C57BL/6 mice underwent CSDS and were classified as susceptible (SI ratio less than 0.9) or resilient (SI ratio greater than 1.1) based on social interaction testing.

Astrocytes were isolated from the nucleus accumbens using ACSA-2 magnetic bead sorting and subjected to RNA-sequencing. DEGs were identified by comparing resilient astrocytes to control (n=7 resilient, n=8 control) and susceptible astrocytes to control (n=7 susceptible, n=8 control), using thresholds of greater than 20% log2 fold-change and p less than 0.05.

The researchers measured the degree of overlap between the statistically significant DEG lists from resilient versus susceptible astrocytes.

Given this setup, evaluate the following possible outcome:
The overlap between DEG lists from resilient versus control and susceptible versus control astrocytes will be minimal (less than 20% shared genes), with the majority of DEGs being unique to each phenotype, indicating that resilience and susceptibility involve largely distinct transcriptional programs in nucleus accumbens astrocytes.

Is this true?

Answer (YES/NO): NO